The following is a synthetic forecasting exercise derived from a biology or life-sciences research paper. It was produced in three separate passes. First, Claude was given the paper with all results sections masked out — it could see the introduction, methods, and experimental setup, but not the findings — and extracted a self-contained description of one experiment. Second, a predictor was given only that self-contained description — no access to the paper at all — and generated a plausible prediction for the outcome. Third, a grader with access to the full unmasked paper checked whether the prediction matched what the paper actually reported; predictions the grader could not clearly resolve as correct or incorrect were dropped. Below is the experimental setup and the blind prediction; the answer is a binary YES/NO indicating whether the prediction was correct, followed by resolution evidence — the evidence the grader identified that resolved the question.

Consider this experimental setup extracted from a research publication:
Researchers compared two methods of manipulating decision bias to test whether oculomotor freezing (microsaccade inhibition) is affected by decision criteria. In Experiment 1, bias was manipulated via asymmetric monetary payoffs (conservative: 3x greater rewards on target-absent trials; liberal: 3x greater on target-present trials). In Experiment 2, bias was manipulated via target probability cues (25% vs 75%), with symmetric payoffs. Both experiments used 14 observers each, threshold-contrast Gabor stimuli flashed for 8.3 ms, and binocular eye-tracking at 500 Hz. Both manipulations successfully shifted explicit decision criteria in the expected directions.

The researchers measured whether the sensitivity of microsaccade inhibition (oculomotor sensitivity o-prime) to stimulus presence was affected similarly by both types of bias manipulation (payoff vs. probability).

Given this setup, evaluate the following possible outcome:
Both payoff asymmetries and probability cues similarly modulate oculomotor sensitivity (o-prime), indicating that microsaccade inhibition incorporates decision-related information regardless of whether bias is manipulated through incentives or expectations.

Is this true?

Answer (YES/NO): NO